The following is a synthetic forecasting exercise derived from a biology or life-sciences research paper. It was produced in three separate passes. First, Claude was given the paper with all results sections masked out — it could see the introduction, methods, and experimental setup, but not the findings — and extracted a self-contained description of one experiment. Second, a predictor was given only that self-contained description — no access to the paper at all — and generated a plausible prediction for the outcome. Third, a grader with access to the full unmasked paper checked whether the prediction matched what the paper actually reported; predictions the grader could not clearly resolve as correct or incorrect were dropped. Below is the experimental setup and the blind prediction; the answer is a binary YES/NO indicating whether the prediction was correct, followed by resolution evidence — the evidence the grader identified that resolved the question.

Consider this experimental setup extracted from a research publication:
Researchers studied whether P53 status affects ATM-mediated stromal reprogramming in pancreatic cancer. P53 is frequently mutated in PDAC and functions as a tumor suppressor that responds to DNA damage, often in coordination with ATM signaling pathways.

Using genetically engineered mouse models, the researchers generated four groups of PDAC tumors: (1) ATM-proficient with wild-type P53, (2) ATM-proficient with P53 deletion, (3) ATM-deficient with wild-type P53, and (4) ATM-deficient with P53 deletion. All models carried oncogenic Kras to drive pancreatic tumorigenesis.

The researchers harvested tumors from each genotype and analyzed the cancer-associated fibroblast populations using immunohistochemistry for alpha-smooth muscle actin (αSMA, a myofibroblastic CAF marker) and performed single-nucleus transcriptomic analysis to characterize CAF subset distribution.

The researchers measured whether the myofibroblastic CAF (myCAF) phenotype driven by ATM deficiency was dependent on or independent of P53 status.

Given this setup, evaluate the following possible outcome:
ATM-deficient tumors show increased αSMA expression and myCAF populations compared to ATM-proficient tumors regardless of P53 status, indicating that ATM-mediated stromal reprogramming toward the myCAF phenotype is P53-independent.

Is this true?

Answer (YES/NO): YES